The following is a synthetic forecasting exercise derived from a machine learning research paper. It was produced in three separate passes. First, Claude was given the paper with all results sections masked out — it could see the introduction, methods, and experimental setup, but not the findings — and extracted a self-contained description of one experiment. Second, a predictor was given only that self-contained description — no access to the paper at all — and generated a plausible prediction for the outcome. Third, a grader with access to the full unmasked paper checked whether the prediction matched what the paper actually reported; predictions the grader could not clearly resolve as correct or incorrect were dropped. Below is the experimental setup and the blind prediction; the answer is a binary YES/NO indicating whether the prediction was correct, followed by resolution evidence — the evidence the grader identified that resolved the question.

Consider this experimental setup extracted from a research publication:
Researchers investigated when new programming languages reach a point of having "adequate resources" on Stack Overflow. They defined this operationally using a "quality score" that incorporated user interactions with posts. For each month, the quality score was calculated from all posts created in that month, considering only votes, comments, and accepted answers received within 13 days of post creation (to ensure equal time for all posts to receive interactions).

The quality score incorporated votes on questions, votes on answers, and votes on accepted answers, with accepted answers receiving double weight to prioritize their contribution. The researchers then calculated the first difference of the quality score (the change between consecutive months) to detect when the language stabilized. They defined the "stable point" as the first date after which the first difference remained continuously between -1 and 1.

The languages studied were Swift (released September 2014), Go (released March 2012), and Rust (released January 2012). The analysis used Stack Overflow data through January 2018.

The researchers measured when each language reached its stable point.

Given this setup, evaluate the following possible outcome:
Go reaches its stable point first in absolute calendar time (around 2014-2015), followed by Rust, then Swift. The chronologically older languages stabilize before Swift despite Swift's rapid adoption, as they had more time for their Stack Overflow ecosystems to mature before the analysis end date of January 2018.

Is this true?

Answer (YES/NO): NO